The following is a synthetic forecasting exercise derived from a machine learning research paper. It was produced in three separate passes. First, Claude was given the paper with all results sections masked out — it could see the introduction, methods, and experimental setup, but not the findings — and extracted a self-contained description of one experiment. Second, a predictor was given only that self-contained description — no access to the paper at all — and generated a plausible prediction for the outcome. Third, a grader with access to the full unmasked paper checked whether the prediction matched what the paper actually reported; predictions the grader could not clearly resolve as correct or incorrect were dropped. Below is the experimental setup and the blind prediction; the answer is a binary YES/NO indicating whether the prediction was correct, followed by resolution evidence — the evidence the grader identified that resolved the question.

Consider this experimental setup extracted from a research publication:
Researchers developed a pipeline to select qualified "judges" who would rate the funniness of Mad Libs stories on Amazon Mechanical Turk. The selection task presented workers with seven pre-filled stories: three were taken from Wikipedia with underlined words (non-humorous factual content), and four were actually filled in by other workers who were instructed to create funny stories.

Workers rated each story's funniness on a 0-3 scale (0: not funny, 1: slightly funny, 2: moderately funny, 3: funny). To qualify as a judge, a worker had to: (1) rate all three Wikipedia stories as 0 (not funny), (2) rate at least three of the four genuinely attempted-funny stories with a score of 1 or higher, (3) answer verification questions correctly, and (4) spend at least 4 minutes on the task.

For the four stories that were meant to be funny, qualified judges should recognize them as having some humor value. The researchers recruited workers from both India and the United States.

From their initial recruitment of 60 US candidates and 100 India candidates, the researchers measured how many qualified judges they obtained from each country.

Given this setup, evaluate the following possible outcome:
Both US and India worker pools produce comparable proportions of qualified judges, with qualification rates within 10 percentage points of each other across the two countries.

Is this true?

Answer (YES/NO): NO